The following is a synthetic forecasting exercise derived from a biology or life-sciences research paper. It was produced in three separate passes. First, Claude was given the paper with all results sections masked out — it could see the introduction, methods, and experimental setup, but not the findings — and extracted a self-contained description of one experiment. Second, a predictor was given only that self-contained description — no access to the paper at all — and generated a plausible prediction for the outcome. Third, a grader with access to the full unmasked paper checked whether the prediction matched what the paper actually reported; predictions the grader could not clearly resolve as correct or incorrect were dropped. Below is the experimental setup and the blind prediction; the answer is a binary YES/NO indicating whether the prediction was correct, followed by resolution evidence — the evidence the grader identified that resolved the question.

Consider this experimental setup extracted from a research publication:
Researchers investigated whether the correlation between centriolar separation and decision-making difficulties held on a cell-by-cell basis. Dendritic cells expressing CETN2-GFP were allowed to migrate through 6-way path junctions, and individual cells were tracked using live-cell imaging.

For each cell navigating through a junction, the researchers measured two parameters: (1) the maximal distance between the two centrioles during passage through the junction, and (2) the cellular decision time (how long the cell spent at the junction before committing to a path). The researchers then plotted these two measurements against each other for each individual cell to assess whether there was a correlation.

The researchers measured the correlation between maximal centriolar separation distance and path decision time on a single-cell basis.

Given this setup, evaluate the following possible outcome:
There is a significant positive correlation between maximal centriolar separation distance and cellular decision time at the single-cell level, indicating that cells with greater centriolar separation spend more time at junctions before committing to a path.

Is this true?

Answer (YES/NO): YES